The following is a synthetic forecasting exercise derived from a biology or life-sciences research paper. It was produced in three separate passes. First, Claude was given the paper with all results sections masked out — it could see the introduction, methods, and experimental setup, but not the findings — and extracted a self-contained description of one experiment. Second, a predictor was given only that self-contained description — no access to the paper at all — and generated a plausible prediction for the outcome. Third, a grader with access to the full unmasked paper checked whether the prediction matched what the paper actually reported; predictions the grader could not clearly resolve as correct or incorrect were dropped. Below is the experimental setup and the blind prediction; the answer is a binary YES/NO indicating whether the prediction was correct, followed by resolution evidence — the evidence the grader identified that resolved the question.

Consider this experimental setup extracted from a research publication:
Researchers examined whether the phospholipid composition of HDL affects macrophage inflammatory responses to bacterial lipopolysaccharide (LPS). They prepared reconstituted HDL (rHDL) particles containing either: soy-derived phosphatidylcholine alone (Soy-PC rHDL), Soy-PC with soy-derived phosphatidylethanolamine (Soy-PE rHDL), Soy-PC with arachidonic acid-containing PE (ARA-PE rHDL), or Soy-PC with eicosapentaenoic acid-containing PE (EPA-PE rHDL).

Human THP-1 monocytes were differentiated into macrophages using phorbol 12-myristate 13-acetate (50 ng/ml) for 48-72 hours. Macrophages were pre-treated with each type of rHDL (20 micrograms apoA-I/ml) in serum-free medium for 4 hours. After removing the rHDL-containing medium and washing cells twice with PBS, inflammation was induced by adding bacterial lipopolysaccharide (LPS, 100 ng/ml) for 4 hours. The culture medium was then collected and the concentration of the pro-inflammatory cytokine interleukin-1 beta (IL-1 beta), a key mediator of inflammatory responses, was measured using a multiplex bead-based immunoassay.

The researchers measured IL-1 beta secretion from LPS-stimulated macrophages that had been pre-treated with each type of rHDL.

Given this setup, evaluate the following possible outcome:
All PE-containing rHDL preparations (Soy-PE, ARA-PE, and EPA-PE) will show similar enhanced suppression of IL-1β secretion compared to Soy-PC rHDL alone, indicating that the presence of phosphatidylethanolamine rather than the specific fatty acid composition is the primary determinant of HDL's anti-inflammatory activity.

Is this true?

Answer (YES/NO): NO